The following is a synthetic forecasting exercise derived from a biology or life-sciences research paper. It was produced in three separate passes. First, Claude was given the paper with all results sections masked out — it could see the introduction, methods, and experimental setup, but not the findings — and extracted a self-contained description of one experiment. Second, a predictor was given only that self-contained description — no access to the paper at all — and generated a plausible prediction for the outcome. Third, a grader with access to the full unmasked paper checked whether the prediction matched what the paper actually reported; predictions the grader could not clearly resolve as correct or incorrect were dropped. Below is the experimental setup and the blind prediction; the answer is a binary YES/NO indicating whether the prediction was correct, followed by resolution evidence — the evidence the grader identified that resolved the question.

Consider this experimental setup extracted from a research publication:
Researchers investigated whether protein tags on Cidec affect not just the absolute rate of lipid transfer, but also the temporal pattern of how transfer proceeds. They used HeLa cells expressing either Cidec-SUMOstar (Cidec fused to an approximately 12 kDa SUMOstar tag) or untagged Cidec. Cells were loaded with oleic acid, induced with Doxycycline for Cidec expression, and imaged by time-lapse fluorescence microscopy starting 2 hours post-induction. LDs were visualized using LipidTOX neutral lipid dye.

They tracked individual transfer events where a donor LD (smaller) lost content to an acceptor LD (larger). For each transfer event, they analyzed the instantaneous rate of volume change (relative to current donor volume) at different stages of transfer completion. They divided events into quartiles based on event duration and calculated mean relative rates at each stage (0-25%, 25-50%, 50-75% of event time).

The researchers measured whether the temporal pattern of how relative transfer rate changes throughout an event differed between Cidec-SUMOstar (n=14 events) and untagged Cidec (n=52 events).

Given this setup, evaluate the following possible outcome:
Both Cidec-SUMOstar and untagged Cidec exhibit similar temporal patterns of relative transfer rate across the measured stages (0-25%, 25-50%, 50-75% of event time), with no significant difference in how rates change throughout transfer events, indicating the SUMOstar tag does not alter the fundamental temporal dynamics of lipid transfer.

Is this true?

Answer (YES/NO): NO